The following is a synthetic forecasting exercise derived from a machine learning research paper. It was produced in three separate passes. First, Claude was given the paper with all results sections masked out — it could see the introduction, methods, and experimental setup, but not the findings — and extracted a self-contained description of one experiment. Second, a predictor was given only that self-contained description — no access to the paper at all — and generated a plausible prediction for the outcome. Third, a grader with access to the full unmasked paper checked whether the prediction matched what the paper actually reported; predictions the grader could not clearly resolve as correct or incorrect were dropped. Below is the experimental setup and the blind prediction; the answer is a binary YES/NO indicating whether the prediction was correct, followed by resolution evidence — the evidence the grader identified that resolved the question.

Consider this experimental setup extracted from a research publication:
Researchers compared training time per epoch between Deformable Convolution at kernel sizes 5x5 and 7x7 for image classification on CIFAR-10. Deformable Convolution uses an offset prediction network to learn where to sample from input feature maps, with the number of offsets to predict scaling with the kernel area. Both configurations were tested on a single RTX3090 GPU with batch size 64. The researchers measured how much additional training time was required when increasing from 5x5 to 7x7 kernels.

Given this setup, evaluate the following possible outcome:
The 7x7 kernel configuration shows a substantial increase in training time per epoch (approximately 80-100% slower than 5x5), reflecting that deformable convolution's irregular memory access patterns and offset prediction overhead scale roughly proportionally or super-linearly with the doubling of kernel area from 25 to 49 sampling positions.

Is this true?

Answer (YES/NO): YES